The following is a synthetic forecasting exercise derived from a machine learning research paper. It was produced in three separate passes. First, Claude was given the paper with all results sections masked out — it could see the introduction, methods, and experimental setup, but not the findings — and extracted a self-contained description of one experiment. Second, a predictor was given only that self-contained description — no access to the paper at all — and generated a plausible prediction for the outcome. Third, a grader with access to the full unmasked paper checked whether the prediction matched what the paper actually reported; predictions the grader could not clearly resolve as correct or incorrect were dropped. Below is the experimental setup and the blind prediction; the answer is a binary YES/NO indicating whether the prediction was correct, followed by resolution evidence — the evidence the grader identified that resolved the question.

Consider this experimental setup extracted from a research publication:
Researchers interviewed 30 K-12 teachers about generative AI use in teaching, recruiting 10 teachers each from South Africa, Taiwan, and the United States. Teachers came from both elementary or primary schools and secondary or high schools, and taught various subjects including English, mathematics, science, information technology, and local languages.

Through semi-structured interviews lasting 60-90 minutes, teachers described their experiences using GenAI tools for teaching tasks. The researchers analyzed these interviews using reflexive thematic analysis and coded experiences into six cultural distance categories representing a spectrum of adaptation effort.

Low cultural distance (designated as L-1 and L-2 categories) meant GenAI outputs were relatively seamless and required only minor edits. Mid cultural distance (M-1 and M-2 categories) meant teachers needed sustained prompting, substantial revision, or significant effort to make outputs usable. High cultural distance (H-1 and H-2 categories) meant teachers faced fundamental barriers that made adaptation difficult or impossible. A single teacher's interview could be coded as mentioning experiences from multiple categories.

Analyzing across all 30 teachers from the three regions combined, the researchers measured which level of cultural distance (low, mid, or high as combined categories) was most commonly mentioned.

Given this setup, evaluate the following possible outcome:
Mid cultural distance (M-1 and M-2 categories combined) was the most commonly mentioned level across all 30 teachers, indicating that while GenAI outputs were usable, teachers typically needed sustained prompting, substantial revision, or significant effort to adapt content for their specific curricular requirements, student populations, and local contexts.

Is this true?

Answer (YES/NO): NO